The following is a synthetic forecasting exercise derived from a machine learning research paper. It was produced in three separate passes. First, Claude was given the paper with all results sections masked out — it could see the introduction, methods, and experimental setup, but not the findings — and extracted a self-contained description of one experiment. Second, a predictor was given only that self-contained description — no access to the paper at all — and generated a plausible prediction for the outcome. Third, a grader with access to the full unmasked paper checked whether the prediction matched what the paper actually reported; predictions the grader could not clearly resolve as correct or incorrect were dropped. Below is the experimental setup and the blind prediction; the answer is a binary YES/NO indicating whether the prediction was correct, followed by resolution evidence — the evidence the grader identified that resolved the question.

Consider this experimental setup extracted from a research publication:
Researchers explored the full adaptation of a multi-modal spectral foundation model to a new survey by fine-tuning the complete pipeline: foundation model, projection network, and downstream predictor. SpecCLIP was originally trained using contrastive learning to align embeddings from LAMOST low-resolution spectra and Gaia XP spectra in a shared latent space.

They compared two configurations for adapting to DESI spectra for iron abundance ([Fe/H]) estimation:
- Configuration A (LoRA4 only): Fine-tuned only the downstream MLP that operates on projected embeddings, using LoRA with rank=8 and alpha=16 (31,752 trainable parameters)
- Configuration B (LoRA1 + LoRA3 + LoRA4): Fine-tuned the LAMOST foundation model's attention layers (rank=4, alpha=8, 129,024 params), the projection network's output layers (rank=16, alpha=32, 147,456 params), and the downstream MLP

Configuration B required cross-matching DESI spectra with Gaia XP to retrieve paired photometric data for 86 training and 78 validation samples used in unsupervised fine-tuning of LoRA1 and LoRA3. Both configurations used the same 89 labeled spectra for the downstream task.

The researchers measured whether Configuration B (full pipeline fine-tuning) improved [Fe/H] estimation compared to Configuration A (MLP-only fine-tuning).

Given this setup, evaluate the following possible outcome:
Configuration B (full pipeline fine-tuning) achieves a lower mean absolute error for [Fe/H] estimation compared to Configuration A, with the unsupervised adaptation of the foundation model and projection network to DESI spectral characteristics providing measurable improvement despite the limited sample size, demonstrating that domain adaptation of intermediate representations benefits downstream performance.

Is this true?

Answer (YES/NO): NO